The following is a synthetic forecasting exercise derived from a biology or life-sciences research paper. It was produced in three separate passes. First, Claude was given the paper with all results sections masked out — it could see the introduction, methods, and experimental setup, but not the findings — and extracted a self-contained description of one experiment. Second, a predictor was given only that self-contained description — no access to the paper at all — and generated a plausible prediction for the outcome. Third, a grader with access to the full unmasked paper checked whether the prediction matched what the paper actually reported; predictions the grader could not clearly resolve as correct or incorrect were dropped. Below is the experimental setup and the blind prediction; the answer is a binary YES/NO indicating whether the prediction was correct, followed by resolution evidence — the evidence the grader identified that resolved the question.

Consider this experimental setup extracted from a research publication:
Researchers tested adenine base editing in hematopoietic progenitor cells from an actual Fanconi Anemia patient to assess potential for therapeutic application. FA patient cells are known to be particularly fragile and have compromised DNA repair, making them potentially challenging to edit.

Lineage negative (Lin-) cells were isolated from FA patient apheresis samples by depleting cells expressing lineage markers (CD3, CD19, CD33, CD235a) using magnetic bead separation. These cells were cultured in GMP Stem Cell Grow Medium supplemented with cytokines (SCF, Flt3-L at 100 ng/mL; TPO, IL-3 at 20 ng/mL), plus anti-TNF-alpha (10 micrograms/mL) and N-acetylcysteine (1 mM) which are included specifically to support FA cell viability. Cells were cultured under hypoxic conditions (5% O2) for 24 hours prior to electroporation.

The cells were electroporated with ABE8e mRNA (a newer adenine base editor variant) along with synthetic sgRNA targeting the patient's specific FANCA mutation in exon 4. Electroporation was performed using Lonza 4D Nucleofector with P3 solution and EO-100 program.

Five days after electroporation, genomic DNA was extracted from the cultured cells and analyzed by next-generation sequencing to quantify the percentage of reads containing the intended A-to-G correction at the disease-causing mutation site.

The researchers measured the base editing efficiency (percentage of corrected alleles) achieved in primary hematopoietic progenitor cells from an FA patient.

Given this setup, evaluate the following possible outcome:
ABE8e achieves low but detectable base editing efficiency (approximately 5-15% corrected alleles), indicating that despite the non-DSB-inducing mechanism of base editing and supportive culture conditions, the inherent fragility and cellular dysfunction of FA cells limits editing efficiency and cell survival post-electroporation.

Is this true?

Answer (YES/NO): NO